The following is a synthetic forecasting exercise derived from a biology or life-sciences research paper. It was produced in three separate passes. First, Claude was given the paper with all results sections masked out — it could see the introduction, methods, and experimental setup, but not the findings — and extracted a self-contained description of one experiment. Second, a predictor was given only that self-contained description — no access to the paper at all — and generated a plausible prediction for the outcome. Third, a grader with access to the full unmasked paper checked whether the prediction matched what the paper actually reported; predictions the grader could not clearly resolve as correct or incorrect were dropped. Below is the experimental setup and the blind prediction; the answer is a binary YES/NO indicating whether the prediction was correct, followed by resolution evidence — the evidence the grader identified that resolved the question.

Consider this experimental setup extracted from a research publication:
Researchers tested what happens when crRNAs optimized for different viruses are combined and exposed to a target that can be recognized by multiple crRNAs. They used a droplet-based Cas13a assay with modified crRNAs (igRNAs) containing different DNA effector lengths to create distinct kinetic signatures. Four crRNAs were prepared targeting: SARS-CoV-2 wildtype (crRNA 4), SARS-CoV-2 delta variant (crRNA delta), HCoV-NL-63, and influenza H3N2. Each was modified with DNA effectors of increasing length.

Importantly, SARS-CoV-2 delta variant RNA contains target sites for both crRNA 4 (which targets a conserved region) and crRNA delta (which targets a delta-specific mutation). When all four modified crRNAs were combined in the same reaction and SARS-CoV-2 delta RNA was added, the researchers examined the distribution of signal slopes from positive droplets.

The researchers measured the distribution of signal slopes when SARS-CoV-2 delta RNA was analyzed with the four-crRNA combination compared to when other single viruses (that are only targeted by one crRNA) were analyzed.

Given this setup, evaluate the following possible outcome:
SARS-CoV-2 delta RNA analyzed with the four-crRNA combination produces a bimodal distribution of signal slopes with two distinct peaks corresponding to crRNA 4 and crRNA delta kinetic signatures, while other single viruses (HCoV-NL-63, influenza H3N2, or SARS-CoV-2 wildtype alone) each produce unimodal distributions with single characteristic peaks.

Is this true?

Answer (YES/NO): YES